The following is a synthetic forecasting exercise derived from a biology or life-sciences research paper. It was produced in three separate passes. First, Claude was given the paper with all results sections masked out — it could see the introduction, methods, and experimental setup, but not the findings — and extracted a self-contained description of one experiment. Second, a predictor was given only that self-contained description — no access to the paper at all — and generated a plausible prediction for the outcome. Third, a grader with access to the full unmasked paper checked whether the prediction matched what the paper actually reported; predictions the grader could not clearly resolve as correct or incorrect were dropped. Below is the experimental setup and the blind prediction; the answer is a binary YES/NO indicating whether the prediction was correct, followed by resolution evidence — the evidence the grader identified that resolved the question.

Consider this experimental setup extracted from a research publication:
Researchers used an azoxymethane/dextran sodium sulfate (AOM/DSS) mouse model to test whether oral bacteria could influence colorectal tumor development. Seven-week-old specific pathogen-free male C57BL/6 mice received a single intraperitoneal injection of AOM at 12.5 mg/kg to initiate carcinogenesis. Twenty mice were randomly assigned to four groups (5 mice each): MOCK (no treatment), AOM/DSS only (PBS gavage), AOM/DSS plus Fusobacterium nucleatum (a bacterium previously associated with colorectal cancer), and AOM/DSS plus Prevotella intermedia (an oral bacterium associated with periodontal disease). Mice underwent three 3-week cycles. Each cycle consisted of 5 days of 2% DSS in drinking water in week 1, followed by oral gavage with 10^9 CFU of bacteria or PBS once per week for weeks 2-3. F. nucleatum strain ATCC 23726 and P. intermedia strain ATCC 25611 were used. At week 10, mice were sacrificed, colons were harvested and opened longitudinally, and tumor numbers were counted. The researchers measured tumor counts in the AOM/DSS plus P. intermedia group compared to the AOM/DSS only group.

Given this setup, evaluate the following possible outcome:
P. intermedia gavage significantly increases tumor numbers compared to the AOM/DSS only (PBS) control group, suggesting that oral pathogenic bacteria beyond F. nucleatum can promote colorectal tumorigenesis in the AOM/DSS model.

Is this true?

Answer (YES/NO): YES